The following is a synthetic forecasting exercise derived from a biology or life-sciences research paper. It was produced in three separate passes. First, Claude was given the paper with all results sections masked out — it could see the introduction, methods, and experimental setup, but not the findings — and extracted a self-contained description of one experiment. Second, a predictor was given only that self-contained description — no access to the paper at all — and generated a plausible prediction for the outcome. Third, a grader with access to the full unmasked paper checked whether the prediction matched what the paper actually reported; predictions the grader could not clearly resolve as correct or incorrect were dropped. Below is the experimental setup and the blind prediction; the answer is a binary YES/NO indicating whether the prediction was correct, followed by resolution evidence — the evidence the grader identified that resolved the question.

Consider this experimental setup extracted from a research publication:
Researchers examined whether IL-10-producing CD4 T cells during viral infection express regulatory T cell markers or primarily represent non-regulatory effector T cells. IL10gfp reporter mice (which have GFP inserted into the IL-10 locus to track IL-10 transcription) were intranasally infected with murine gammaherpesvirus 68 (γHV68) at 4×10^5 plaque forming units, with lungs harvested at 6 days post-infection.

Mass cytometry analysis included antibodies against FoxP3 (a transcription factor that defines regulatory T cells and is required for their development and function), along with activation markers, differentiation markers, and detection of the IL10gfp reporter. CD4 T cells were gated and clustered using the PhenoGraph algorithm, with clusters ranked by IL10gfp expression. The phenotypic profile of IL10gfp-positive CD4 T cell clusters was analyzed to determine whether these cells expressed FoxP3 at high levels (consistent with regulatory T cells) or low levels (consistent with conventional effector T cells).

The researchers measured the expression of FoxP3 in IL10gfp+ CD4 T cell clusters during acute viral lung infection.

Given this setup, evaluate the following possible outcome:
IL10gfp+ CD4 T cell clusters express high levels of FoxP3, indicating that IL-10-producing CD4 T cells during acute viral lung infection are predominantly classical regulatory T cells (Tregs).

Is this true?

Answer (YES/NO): NO